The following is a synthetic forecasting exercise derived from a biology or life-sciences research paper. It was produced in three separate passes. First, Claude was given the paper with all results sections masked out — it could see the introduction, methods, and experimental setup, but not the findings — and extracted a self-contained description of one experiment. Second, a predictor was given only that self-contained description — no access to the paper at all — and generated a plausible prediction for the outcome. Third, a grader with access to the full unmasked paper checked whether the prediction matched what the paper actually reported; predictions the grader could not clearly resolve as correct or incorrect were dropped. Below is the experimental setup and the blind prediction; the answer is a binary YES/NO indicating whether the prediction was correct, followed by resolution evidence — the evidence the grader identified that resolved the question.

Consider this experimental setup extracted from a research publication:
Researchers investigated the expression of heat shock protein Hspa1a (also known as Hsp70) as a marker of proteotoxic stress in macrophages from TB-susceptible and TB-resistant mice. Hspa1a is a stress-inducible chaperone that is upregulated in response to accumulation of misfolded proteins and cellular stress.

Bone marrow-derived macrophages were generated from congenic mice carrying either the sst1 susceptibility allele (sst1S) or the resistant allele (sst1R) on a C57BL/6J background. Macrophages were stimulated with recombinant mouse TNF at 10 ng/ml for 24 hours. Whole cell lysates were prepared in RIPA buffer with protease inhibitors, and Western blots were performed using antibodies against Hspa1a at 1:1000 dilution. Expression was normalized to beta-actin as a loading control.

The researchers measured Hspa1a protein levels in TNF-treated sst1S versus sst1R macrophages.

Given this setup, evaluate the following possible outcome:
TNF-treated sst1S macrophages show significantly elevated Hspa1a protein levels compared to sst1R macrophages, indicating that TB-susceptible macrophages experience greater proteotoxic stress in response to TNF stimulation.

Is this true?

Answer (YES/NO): YES